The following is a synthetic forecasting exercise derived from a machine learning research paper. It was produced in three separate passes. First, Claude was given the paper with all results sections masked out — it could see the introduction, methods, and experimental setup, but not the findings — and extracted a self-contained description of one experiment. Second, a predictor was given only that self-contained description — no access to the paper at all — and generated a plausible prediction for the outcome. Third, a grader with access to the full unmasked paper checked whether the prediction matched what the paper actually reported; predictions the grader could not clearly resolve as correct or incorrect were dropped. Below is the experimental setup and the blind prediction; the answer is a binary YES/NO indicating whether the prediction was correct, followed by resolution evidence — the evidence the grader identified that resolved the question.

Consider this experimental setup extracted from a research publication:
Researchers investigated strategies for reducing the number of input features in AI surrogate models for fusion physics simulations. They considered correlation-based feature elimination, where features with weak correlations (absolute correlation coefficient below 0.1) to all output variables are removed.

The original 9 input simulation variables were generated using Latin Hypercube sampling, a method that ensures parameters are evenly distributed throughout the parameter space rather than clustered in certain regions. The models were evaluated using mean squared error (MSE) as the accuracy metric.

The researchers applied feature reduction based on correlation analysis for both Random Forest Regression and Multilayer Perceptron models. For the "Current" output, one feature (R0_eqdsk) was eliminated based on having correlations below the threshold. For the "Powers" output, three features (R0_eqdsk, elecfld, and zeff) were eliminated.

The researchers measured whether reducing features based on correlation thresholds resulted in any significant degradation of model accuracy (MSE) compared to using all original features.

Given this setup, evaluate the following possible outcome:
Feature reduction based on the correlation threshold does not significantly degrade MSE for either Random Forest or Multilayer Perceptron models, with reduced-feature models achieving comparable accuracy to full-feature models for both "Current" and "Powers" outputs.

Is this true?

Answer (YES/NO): NO